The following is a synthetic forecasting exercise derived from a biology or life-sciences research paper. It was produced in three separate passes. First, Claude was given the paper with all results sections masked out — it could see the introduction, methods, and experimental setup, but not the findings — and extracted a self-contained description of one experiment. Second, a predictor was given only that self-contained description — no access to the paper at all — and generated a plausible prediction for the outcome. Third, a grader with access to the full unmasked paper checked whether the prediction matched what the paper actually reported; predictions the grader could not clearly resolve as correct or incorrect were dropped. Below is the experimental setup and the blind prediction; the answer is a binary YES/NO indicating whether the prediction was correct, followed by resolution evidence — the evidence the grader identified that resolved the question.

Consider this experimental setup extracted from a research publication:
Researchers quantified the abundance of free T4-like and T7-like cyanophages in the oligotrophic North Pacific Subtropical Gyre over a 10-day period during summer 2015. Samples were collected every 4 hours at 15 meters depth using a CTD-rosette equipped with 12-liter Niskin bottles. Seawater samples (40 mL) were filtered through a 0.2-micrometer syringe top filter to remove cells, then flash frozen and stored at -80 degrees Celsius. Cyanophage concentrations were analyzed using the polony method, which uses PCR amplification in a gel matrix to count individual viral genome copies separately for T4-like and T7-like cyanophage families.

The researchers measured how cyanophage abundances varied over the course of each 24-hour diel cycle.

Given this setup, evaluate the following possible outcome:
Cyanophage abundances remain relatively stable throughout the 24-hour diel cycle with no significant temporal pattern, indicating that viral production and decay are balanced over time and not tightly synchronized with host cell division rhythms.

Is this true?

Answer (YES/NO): NO